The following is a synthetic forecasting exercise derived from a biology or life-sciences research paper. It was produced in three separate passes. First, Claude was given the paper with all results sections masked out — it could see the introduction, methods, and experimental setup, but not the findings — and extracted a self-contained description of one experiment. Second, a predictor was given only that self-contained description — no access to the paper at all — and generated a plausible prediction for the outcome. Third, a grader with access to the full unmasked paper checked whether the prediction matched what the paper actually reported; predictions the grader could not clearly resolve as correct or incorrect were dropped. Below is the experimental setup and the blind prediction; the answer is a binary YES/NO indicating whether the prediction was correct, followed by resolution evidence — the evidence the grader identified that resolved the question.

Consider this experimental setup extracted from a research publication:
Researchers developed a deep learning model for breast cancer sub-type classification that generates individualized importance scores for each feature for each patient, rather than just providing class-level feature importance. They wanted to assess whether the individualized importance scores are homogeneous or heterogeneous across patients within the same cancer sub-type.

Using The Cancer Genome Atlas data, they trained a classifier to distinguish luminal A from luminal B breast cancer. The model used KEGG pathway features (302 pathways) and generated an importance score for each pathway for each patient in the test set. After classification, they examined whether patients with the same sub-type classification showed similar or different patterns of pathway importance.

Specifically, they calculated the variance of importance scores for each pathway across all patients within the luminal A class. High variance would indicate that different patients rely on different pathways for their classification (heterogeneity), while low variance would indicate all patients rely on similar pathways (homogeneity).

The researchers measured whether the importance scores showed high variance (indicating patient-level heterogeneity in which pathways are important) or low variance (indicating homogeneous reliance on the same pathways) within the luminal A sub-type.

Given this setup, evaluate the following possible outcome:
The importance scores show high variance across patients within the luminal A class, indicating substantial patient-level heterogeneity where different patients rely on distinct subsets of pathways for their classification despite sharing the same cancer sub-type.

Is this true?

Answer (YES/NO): YES